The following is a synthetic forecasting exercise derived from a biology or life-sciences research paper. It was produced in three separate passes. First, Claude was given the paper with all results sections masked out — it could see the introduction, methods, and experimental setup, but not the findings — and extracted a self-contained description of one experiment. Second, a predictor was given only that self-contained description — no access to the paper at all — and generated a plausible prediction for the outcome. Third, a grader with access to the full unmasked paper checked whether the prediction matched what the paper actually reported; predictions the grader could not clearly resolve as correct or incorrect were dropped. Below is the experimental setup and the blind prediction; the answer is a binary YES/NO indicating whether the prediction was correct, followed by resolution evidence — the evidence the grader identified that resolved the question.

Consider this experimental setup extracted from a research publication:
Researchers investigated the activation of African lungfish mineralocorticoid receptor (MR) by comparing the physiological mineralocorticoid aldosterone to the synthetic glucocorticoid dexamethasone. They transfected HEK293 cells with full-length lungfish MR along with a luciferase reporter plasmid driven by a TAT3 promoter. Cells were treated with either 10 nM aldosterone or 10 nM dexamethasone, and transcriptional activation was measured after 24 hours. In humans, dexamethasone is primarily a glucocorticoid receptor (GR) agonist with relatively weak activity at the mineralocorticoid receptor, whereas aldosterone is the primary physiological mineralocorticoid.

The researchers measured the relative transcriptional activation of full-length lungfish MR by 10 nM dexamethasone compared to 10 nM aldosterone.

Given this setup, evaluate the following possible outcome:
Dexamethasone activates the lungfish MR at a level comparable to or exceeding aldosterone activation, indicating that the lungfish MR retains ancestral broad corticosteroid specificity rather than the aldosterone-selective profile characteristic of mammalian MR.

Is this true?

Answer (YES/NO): YES